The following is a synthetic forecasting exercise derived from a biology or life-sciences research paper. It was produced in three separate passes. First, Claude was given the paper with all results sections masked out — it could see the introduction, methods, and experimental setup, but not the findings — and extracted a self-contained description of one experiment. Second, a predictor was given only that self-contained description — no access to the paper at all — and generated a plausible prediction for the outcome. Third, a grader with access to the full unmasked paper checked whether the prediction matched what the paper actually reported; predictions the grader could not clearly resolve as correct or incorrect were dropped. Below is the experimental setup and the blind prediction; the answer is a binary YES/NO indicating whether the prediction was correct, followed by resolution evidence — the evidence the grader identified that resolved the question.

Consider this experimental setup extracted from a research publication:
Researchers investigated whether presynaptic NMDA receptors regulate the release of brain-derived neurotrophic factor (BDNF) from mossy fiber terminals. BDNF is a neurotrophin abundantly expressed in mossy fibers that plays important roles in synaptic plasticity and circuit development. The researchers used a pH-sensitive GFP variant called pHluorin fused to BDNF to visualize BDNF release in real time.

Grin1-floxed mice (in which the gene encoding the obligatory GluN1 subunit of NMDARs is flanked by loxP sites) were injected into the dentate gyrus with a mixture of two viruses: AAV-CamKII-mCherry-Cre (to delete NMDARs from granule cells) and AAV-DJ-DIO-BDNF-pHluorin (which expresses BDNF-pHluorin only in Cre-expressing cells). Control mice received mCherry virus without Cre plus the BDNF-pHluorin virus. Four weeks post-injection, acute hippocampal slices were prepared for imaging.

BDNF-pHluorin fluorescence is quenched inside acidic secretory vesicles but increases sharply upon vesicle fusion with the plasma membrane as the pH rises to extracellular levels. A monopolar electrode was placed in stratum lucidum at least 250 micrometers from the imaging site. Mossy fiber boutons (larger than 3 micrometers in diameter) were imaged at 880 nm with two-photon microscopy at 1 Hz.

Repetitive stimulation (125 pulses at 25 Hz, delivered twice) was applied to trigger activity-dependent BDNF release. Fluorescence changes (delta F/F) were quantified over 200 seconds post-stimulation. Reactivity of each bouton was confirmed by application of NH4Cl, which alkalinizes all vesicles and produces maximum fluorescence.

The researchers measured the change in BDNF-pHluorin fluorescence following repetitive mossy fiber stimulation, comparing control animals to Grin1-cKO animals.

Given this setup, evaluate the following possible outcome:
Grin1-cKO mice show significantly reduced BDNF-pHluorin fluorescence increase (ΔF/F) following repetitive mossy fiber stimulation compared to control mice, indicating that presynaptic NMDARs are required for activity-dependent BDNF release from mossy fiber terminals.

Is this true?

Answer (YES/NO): NO